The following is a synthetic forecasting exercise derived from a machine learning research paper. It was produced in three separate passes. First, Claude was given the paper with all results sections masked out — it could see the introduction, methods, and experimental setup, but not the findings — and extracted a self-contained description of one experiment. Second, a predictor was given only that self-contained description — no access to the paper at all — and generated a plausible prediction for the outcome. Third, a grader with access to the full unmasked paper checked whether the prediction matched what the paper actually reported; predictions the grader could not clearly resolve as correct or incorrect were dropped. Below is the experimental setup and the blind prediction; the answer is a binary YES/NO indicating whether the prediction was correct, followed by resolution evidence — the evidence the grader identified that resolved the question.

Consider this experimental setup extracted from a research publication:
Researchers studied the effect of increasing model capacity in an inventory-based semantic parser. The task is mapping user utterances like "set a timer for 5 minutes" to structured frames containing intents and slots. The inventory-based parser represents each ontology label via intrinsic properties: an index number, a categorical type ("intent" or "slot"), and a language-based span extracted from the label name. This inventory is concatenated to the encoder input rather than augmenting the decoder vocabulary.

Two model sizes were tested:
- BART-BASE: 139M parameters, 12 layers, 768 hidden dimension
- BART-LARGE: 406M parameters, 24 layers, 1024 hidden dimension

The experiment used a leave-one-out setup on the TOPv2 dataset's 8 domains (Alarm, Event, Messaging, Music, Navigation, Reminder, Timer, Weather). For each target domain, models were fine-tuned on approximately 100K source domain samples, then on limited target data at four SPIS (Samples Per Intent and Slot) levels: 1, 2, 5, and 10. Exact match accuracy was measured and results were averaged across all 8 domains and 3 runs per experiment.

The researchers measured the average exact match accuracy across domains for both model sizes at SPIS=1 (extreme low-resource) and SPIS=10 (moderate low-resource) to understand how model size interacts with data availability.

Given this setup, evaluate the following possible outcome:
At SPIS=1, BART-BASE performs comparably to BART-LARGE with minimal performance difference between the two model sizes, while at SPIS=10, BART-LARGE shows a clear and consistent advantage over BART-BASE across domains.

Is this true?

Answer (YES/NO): NO